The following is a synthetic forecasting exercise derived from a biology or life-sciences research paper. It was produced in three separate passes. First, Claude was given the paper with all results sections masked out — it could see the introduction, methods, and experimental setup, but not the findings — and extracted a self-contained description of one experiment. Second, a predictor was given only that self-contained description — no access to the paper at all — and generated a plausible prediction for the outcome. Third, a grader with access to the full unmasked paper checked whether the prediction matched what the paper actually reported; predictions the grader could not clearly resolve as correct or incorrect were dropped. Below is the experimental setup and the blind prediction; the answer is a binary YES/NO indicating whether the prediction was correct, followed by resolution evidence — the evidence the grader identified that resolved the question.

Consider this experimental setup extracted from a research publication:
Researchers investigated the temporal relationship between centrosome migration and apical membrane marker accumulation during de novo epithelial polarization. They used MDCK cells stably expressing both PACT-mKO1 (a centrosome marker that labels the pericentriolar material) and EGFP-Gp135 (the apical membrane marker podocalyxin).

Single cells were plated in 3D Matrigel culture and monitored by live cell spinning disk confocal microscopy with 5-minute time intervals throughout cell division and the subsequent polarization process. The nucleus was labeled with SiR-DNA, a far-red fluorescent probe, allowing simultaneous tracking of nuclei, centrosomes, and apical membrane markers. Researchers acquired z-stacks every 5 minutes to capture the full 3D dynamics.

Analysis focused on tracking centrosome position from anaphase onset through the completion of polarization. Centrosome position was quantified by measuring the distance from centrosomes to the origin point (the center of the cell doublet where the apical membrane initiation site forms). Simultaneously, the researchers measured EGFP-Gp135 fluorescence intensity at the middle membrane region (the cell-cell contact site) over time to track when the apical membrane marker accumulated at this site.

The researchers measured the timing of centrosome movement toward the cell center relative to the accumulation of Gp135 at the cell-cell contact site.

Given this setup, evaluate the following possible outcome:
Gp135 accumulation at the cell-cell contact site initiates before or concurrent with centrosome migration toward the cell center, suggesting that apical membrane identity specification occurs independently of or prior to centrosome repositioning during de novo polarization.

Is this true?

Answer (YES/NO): NO